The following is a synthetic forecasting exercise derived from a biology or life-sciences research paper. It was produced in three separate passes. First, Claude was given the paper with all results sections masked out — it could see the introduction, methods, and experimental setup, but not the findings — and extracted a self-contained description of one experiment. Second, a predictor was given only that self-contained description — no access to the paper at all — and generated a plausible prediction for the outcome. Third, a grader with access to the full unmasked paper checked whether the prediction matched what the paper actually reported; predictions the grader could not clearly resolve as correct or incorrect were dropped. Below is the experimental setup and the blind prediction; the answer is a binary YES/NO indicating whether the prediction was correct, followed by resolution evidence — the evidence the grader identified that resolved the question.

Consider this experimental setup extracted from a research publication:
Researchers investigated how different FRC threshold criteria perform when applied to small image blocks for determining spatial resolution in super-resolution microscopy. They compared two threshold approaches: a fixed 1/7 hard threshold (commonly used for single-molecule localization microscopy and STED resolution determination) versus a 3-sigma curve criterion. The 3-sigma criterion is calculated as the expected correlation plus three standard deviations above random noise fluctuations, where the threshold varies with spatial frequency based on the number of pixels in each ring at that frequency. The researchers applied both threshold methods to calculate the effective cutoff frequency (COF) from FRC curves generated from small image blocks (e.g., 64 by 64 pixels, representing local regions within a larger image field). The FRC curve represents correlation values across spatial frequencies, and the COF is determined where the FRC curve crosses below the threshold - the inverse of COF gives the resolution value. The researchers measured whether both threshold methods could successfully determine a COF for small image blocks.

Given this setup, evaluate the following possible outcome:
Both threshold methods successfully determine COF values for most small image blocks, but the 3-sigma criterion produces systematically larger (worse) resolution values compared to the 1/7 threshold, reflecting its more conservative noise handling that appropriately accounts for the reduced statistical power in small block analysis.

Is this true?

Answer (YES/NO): NO